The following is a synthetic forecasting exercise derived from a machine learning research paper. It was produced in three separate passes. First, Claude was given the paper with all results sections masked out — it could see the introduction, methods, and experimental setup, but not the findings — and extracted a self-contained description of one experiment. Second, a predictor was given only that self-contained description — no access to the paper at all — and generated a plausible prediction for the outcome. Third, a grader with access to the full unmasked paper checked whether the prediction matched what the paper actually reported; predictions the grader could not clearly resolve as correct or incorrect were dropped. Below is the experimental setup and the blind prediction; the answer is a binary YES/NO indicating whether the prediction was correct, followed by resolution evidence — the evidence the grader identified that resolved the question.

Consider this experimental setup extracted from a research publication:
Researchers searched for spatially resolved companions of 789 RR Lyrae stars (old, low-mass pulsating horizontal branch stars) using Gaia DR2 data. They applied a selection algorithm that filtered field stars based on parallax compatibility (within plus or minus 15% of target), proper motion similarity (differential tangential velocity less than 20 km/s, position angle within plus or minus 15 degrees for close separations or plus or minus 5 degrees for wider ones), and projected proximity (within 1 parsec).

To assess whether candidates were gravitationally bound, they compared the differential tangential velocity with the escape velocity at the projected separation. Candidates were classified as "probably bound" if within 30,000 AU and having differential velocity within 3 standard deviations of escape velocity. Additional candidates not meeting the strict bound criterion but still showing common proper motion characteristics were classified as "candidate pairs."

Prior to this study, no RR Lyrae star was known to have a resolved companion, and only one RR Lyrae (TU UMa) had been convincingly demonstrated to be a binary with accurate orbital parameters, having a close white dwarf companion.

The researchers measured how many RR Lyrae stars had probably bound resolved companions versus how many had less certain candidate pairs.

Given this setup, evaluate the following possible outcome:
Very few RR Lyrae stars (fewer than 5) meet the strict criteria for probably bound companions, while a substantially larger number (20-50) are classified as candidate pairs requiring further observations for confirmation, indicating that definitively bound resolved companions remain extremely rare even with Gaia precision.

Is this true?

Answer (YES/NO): NO